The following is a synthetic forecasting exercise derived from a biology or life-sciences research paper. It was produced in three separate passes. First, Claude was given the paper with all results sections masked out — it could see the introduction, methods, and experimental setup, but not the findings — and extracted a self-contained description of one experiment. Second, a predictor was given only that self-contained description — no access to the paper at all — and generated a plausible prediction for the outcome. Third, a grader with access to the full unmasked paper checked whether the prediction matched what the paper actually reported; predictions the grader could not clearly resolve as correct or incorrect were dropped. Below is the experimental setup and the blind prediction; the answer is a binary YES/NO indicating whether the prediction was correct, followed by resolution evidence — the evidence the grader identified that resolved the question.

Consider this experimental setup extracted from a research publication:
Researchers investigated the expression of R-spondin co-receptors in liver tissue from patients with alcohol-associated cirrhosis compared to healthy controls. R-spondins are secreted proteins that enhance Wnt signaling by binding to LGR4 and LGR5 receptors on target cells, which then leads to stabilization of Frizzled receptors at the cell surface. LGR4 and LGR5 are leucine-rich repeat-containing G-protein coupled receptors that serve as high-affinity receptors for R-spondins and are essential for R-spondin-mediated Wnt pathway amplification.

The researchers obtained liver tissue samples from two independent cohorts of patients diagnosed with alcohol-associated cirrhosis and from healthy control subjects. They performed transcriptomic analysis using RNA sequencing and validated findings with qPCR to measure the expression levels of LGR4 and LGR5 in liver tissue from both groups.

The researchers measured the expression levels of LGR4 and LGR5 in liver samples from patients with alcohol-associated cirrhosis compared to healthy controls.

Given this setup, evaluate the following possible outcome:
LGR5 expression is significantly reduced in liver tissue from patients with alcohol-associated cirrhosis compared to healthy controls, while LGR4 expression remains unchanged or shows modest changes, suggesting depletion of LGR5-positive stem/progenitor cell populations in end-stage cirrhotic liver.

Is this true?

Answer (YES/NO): NO